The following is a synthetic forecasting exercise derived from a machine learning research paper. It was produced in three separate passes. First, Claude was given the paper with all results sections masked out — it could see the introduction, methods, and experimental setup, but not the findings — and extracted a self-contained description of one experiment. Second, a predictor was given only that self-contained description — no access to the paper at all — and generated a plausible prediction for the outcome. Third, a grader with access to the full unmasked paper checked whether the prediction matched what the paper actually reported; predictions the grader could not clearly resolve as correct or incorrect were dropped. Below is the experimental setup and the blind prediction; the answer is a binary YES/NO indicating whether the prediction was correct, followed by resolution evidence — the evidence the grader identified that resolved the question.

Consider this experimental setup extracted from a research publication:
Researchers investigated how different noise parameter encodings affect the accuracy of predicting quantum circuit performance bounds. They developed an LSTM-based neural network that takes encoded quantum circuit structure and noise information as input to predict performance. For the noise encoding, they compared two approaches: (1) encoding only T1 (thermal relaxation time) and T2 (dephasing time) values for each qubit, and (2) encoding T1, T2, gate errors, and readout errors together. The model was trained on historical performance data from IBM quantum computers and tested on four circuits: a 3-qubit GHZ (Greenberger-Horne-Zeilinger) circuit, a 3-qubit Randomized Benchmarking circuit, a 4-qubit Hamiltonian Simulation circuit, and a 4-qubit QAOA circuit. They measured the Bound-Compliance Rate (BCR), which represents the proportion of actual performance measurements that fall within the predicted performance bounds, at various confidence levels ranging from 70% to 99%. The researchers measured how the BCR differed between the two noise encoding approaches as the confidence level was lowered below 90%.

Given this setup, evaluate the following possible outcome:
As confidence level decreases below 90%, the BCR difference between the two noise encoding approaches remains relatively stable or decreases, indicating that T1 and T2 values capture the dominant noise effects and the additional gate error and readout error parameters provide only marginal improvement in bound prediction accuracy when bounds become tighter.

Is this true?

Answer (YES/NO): NO